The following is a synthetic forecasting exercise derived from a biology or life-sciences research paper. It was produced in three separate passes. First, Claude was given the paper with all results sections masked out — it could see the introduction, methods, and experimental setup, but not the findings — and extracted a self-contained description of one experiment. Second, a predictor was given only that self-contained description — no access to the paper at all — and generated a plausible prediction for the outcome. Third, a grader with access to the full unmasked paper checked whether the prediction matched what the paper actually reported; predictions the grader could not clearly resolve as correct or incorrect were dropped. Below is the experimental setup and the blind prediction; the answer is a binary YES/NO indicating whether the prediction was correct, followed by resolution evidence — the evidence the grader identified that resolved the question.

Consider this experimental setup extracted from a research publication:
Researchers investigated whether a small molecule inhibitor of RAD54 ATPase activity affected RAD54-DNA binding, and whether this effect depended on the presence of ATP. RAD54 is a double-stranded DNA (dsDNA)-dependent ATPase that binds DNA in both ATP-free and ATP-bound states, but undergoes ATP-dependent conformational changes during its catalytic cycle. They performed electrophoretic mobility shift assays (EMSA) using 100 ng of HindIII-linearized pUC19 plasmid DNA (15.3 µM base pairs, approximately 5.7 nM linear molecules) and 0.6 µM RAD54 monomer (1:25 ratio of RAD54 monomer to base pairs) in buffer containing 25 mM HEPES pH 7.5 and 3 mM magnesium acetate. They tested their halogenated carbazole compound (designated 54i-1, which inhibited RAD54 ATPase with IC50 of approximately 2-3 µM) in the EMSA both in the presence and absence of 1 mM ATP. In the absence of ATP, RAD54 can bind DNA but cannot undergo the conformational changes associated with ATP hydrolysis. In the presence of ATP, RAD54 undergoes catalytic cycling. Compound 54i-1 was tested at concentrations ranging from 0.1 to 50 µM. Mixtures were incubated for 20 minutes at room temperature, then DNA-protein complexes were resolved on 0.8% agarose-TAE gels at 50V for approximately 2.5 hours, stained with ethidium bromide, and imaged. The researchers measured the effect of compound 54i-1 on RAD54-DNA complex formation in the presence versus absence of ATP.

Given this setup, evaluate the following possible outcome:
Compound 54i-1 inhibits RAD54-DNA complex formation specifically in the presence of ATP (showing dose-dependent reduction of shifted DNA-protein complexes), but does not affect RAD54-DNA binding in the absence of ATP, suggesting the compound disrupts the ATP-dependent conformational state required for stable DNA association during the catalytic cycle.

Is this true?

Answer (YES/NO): NO